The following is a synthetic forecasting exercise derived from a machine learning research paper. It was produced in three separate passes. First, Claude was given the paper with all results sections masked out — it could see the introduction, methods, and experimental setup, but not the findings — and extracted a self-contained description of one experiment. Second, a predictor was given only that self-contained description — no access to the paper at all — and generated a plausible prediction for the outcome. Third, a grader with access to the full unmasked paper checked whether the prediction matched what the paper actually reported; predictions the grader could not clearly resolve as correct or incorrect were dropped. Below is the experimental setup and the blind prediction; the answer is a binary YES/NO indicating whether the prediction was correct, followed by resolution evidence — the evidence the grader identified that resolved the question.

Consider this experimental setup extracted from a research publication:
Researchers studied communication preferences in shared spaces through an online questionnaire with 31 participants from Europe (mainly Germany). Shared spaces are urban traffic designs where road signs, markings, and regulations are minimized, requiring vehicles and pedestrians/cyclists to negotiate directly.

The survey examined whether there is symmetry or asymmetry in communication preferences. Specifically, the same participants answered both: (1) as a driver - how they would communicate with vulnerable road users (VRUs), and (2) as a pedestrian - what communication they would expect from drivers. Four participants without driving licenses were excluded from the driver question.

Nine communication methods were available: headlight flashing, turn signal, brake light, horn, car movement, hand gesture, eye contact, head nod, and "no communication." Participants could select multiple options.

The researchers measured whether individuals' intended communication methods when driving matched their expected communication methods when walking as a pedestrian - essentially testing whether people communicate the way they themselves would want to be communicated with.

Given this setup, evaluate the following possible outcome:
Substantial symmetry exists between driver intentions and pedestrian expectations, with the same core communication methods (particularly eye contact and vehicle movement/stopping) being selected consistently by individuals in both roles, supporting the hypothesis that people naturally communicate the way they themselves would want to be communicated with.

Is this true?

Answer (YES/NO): NO